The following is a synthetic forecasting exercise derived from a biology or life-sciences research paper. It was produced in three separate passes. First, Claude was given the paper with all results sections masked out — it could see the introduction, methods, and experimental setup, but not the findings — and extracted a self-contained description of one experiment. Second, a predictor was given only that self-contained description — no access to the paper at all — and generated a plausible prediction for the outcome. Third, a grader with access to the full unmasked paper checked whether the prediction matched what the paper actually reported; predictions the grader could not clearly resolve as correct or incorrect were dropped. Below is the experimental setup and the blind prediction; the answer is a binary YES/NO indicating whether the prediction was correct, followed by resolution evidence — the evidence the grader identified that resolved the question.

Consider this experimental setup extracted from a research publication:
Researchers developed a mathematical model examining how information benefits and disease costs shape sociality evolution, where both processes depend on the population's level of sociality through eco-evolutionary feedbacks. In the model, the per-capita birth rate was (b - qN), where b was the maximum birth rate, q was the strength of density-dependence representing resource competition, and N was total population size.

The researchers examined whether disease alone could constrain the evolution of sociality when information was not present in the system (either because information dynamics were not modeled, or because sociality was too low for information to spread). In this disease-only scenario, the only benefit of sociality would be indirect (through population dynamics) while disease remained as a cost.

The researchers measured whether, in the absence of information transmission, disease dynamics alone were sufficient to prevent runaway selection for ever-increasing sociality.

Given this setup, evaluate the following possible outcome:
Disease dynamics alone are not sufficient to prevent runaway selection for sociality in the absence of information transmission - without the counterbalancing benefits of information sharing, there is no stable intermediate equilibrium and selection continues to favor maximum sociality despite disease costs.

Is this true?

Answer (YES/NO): NO